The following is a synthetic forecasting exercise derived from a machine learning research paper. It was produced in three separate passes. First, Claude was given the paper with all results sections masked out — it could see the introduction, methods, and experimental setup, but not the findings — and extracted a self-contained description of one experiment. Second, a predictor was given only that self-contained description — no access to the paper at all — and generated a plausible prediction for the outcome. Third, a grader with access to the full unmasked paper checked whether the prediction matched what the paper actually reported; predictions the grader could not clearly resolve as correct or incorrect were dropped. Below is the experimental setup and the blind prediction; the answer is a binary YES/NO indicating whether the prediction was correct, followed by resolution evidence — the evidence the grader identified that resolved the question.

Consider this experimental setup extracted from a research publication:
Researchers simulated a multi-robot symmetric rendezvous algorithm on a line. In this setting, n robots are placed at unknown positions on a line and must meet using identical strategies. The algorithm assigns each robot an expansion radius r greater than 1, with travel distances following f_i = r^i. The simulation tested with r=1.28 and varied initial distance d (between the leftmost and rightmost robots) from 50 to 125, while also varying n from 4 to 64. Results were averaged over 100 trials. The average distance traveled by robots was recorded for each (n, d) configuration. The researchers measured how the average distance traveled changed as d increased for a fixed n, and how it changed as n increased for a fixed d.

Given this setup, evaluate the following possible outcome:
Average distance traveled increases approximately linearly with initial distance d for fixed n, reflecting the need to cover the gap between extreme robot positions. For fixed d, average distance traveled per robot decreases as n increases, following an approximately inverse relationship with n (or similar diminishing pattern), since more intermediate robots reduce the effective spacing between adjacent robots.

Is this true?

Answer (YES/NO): NO